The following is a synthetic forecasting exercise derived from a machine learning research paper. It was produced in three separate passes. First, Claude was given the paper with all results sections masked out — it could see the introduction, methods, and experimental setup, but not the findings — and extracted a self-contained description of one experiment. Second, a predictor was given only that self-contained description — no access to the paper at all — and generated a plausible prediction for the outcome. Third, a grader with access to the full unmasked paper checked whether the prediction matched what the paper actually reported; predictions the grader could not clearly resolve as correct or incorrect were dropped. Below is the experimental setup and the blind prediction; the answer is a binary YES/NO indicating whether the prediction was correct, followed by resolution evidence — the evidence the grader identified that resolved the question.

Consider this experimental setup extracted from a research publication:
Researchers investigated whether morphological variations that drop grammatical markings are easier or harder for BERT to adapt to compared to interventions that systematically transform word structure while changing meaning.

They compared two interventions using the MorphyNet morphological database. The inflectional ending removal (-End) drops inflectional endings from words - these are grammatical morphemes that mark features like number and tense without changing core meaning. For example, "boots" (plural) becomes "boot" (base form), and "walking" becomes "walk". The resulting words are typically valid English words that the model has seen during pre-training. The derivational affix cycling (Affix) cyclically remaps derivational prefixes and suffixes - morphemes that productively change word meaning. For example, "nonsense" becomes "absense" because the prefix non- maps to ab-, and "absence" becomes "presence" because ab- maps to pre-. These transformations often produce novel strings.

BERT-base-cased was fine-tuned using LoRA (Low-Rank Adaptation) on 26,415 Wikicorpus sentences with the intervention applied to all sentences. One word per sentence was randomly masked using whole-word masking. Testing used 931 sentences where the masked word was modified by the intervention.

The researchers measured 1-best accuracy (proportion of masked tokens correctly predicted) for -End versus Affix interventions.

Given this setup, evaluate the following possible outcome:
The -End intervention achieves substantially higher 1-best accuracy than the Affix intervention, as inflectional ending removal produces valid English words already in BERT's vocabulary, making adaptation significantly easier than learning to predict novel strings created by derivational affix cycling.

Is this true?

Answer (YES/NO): NO